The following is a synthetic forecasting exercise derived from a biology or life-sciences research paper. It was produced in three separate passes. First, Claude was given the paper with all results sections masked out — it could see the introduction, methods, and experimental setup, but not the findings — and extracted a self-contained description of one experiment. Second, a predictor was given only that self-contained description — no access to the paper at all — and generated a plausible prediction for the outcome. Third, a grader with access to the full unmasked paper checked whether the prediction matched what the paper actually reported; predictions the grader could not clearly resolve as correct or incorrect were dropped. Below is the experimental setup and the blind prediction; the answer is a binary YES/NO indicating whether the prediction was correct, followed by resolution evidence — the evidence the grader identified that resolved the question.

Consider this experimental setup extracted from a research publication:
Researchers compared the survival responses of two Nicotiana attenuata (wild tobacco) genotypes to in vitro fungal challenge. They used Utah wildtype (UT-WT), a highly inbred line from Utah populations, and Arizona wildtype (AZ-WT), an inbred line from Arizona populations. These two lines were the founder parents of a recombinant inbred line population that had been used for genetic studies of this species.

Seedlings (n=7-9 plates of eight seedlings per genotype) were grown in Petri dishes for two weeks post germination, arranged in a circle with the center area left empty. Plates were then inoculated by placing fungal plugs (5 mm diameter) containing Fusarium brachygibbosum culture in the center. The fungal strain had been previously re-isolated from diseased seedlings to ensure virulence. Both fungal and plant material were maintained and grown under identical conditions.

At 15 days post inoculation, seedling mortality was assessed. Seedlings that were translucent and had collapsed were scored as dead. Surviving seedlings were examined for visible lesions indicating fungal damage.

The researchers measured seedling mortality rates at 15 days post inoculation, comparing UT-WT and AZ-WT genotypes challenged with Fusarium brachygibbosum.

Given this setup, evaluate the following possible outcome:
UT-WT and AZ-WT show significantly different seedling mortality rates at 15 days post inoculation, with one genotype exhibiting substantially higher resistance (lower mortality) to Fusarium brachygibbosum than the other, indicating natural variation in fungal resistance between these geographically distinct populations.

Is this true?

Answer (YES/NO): YES